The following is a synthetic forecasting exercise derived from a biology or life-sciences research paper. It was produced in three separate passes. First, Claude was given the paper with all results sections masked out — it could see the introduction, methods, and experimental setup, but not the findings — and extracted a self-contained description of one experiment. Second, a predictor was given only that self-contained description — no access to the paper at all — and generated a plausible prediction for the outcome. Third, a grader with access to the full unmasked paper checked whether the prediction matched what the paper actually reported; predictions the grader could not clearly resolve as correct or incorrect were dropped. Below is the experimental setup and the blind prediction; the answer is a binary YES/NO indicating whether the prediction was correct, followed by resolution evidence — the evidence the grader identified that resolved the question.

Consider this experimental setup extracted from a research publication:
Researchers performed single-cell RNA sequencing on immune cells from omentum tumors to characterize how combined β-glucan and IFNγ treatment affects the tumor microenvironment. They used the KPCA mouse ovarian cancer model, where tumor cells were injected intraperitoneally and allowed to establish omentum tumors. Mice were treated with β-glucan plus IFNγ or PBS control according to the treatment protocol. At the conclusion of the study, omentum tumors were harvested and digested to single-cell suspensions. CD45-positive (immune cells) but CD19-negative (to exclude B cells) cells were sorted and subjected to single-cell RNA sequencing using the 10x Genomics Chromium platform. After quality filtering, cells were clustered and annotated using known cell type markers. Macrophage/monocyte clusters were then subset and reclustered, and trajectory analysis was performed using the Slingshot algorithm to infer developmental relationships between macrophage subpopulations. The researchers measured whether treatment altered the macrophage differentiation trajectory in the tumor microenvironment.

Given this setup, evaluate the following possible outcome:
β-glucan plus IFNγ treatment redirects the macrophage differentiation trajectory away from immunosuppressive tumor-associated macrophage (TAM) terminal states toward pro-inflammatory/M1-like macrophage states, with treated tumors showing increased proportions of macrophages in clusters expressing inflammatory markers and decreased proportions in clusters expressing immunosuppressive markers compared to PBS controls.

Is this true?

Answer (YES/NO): NO